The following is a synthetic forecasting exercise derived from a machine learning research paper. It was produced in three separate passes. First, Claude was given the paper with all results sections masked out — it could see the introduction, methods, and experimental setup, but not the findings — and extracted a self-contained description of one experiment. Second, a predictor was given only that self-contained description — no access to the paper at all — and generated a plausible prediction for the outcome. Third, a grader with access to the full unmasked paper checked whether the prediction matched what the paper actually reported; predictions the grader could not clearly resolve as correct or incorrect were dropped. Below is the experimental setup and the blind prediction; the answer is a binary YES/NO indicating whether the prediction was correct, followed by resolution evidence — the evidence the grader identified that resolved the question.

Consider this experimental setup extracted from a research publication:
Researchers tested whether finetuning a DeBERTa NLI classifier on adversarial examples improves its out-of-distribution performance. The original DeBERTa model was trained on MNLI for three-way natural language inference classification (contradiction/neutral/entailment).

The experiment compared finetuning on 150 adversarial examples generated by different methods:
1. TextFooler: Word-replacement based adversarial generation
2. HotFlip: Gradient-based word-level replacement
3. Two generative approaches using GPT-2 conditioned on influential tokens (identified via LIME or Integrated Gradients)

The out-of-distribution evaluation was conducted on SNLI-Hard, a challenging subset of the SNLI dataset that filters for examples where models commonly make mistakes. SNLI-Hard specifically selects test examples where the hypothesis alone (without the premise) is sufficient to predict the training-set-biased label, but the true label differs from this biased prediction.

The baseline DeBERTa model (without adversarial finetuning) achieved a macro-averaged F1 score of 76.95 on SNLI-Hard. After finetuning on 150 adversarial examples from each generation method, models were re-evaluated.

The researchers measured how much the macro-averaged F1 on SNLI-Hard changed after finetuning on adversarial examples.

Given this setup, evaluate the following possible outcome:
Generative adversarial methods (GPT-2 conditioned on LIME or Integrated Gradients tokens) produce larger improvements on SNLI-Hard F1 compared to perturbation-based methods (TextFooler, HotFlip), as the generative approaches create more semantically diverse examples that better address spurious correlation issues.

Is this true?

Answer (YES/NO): NO